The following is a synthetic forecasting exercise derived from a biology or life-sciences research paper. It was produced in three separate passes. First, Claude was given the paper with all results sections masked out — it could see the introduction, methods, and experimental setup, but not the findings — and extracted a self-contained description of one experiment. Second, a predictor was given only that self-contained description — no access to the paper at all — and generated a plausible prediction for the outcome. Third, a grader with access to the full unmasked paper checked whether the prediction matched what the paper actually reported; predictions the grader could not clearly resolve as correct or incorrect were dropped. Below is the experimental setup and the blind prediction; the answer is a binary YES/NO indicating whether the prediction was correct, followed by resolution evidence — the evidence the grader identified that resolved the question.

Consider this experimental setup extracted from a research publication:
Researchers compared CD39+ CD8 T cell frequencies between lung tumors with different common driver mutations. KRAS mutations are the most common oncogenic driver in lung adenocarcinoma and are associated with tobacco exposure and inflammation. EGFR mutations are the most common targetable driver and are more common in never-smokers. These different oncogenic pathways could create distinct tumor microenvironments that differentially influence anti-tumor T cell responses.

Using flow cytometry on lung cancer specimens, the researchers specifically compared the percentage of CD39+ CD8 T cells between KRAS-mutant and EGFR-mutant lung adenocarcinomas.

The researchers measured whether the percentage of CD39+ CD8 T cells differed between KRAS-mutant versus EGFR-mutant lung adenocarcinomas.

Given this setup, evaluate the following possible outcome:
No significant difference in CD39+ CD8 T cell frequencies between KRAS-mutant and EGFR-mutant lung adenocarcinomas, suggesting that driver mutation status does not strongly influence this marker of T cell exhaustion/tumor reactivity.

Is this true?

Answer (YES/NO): NO